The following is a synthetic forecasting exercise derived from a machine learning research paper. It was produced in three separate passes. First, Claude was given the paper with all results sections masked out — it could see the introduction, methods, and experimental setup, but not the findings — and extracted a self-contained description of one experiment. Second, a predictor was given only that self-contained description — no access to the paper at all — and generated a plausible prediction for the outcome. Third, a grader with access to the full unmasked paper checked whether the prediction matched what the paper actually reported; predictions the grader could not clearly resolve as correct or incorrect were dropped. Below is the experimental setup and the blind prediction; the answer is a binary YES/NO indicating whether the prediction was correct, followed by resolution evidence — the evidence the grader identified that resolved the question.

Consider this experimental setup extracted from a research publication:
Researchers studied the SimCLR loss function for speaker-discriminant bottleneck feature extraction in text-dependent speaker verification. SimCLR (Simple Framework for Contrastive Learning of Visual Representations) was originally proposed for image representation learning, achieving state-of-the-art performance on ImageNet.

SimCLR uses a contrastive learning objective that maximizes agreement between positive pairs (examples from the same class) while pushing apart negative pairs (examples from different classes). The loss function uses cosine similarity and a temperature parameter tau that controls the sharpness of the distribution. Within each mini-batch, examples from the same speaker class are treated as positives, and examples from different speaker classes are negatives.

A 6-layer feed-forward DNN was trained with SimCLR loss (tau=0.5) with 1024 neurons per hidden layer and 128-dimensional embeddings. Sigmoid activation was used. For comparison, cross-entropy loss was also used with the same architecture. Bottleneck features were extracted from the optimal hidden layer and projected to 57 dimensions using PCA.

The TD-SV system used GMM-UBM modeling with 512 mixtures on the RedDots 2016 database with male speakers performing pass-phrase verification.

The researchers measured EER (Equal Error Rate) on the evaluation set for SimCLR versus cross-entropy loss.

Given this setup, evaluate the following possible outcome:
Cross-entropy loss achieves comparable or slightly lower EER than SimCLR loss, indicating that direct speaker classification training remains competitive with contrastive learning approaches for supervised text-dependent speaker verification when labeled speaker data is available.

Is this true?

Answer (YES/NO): YES